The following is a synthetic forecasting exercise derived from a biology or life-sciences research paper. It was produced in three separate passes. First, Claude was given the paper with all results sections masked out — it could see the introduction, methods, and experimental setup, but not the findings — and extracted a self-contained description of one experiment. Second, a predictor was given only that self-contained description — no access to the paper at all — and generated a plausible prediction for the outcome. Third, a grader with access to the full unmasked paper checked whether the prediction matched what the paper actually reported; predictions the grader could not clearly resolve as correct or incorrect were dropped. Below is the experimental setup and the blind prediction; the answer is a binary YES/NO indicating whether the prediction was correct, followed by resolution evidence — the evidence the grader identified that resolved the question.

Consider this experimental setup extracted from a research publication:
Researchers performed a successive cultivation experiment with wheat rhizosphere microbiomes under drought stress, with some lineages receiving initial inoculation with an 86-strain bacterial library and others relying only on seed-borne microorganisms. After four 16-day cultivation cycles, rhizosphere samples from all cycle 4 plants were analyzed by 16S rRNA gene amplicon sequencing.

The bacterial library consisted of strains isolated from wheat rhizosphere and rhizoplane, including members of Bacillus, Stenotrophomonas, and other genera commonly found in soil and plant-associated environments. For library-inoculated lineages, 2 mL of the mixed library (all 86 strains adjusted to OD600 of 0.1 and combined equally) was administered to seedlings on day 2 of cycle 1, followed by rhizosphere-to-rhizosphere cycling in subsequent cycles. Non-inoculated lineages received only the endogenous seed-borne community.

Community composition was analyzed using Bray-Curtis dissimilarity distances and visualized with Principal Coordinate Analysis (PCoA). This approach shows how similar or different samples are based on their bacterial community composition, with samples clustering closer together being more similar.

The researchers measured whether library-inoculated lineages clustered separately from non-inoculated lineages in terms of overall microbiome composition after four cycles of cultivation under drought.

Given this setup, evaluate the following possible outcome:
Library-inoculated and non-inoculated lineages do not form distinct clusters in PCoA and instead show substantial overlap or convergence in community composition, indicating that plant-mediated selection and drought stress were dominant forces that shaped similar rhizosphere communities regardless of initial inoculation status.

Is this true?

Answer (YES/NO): NO